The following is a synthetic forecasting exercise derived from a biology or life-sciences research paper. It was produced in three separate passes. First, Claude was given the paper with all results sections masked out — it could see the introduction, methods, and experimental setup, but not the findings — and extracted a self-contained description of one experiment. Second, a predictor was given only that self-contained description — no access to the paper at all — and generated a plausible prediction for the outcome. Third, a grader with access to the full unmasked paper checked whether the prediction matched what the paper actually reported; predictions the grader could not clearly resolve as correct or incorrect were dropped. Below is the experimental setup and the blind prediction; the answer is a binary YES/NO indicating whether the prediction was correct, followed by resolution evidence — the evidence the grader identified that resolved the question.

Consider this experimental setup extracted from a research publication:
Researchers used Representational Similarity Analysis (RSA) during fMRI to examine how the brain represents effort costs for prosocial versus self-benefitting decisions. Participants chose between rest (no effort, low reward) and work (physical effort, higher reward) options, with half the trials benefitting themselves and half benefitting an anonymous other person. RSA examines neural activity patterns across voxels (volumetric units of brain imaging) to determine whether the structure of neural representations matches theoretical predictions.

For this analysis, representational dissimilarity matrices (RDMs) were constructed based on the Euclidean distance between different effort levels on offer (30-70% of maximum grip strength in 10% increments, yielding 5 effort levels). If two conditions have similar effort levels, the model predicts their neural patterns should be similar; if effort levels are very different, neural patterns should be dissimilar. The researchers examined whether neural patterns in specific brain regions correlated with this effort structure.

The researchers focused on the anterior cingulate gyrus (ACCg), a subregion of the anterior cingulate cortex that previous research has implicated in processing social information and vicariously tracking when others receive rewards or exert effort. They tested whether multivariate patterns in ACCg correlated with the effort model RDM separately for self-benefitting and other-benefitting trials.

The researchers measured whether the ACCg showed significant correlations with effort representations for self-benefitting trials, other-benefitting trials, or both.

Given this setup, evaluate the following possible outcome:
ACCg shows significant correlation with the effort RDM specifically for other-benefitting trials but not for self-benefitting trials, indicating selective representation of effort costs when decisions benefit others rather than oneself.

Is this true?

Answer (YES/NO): YES